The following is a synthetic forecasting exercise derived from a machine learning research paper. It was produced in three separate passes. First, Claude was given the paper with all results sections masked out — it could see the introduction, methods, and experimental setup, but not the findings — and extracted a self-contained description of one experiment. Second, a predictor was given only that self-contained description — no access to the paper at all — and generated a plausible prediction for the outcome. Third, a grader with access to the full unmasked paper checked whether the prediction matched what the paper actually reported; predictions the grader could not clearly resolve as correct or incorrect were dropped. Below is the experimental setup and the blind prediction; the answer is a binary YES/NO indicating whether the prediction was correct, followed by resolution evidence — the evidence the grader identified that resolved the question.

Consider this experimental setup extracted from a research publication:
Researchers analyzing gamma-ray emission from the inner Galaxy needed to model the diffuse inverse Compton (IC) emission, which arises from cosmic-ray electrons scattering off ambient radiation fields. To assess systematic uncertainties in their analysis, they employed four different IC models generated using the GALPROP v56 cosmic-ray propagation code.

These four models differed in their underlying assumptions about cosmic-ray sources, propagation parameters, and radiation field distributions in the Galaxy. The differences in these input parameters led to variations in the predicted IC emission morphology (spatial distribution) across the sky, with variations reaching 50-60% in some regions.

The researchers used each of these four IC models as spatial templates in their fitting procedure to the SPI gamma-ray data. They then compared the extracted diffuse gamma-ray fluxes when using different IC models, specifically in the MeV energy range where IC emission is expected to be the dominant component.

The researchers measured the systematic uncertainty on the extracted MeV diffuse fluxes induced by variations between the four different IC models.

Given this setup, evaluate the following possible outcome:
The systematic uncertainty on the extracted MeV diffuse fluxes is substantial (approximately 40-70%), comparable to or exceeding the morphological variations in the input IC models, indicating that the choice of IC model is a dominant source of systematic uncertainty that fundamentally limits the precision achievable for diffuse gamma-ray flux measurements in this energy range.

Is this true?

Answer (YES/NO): NO